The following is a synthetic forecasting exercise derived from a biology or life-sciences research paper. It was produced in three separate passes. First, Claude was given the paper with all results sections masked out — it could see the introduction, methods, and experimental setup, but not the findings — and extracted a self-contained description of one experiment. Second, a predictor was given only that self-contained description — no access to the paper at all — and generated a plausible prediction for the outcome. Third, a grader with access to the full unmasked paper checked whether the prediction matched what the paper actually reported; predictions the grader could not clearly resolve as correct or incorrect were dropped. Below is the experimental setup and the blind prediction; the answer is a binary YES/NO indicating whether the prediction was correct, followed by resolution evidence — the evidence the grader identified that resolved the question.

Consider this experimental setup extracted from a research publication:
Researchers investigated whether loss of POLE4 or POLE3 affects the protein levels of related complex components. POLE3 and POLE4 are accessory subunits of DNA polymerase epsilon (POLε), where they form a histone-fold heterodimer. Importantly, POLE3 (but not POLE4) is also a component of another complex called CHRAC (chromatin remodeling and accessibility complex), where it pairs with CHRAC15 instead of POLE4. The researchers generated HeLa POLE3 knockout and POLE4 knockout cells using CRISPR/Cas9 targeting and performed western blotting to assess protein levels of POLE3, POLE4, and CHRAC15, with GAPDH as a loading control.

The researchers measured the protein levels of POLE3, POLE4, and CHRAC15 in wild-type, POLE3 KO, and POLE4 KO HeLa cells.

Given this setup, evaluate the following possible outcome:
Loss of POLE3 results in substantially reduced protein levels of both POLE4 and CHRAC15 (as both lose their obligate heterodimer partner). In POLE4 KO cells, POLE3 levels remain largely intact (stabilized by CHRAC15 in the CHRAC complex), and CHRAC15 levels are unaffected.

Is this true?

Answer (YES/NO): NO